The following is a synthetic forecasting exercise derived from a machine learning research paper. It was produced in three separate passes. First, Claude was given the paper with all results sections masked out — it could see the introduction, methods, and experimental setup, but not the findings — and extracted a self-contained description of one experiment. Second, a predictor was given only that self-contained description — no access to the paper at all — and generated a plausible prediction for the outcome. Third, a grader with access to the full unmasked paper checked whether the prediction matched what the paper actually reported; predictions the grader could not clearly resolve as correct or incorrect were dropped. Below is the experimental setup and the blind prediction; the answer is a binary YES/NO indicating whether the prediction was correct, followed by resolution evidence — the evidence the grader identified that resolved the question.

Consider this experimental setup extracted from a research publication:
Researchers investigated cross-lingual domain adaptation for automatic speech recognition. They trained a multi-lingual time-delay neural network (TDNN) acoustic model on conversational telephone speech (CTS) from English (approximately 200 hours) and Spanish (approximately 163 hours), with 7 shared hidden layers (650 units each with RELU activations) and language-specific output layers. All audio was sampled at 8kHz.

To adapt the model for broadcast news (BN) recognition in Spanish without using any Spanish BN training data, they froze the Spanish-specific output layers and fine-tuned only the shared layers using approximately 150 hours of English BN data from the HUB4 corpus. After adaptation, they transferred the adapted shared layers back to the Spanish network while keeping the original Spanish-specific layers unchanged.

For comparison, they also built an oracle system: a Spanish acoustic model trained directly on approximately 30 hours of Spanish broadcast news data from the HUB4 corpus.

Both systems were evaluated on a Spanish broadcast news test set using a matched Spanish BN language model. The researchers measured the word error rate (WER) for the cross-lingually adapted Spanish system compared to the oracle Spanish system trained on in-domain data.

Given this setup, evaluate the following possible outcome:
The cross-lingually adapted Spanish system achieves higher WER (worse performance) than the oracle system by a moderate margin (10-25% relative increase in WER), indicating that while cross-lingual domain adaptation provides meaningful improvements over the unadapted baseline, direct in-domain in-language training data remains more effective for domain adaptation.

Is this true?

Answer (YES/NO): NO